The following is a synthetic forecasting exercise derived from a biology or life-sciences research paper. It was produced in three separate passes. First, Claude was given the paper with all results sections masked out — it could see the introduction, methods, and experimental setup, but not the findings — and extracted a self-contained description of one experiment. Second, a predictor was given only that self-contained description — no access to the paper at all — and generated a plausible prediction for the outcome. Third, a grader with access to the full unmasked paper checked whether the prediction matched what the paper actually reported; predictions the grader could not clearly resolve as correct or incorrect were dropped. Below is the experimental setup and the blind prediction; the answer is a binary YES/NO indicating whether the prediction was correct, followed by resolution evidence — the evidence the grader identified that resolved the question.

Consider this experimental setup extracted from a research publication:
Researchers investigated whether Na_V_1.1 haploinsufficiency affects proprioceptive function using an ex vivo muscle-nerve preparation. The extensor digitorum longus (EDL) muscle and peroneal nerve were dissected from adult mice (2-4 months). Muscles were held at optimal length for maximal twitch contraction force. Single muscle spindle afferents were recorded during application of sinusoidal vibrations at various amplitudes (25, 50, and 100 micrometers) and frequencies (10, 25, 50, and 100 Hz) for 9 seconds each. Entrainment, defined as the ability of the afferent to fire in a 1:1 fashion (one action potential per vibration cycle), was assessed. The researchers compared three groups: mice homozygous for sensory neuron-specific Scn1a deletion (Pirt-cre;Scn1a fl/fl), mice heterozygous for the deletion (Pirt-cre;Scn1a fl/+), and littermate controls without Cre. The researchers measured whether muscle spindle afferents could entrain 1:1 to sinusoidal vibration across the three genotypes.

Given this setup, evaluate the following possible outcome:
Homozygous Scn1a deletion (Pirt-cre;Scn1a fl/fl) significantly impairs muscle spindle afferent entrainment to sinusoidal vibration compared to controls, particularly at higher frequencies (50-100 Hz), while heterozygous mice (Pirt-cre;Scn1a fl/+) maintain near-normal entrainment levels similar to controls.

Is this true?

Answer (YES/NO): NO